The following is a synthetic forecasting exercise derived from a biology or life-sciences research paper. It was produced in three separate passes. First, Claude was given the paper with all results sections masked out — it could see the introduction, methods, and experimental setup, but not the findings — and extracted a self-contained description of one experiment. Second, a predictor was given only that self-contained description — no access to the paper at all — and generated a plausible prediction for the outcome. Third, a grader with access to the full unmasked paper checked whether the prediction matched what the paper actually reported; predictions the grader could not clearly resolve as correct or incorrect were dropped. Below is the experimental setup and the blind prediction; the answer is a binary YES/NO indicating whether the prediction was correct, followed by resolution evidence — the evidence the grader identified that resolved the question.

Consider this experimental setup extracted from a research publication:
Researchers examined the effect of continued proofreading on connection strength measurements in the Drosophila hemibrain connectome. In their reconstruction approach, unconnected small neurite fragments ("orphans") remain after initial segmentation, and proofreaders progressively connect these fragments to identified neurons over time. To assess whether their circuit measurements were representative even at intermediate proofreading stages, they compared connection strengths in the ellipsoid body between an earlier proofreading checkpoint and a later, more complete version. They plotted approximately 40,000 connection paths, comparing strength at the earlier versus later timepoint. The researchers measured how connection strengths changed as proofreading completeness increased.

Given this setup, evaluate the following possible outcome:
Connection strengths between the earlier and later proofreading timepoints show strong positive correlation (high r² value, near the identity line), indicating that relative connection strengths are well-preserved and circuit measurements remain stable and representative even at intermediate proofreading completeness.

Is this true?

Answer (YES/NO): NO